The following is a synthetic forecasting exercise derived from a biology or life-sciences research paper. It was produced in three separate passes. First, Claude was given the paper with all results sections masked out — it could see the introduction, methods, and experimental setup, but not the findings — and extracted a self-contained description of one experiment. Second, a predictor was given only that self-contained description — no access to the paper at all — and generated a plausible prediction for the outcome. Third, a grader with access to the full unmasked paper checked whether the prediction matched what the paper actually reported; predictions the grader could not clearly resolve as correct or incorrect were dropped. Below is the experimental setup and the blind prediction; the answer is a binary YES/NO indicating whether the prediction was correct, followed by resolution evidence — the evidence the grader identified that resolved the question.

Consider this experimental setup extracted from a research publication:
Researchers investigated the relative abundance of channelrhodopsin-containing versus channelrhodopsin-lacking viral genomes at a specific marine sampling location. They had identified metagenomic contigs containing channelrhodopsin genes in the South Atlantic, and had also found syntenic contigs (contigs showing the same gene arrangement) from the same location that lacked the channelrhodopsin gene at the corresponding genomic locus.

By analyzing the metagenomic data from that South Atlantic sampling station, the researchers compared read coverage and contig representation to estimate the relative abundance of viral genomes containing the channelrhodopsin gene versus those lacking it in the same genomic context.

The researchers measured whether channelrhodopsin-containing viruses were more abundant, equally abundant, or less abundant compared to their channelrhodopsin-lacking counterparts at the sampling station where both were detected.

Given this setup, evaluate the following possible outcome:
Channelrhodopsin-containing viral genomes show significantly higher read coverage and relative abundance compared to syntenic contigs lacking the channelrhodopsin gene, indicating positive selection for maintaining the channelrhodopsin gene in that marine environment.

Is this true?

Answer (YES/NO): NO